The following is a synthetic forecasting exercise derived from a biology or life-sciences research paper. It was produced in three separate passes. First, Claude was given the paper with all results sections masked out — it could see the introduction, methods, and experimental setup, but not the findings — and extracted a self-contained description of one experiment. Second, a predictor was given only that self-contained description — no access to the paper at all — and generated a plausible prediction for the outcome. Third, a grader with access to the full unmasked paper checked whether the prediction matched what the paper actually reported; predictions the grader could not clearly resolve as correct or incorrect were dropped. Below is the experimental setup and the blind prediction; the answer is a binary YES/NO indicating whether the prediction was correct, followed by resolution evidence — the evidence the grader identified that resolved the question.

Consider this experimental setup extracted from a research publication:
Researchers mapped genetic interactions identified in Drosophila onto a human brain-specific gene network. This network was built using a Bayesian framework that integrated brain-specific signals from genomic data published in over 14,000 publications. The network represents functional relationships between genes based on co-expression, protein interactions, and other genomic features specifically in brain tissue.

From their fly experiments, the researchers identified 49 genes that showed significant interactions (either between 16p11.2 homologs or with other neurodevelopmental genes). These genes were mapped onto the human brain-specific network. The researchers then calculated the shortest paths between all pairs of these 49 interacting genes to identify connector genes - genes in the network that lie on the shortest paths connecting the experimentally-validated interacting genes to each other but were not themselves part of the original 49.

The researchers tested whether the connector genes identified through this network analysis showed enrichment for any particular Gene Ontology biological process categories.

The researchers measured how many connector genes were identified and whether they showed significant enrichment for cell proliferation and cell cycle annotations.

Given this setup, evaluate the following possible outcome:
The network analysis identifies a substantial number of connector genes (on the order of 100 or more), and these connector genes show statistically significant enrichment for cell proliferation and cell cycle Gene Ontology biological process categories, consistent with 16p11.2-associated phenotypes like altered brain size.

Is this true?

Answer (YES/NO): YES